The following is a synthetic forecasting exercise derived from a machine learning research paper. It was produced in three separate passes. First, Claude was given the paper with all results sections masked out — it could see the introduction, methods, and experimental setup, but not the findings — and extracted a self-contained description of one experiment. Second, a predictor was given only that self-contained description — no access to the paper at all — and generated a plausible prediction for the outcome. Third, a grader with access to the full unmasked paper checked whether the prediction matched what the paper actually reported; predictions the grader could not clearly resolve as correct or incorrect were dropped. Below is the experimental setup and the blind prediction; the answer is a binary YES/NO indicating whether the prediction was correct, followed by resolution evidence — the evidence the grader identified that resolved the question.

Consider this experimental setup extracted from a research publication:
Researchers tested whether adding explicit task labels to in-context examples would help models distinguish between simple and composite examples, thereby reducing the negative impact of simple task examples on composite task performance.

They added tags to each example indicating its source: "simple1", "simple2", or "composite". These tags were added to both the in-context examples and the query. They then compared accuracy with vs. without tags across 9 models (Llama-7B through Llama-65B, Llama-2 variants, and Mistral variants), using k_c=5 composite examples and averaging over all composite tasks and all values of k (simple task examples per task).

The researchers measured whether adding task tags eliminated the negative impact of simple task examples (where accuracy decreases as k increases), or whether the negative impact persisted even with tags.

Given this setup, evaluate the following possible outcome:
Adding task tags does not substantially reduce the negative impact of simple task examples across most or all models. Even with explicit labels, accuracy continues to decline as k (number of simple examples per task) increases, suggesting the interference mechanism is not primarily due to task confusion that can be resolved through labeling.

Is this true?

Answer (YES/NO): YES